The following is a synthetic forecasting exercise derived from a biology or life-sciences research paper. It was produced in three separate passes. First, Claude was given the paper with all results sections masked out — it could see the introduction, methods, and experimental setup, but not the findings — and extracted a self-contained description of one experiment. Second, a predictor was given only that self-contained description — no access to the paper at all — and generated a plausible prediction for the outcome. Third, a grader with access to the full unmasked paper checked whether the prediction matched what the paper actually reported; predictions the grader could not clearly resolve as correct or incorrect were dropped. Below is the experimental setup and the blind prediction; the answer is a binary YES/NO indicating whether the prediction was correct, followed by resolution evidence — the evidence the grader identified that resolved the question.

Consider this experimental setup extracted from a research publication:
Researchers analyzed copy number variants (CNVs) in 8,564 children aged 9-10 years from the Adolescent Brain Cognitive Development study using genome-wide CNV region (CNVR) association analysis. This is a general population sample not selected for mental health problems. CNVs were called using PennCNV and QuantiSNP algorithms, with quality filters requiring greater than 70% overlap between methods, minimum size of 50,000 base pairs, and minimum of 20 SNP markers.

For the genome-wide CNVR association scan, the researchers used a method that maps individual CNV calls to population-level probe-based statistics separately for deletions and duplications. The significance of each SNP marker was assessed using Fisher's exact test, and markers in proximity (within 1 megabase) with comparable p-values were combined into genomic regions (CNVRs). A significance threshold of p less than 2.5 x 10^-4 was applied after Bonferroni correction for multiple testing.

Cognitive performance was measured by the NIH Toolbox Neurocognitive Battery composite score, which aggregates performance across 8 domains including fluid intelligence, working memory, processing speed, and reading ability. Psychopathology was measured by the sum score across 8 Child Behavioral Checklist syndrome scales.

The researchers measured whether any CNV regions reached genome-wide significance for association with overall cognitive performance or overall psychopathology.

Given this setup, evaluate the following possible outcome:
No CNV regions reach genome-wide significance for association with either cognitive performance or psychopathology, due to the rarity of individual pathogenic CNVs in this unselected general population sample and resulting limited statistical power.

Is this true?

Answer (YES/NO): NO